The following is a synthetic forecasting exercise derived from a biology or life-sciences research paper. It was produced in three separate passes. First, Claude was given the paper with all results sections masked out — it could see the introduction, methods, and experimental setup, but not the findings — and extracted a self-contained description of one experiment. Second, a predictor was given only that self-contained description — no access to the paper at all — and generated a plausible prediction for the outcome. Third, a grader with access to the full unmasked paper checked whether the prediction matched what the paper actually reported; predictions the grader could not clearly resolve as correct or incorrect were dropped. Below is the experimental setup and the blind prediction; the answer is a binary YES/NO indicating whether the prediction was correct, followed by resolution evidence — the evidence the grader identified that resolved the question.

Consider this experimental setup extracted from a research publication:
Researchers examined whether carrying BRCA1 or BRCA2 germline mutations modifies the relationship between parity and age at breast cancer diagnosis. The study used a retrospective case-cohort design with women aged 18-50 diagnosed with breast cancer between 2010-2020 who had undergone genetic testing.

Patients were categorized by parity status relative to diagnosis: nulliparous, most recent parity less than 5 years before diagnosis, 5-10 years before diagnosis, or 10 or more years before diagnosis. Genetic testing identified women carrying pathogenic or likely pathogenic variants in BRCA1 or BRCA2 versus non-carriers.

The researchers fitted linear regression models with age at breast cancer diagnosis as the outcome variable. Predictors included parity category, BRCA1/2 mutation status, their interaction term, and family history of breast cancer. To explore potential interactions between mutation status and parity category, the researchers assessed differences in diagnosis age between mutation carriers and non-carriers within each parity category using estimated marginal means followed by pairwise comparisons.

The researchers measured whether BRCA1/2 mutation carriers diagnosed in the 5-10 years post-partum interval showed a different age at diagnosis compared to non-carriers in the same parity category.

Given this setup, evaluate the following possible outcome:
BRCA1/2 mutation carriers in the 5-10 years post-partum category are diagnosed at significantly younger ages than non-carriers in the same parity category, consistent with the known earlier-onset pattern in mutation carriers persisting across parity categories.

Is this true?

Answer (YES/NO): NO